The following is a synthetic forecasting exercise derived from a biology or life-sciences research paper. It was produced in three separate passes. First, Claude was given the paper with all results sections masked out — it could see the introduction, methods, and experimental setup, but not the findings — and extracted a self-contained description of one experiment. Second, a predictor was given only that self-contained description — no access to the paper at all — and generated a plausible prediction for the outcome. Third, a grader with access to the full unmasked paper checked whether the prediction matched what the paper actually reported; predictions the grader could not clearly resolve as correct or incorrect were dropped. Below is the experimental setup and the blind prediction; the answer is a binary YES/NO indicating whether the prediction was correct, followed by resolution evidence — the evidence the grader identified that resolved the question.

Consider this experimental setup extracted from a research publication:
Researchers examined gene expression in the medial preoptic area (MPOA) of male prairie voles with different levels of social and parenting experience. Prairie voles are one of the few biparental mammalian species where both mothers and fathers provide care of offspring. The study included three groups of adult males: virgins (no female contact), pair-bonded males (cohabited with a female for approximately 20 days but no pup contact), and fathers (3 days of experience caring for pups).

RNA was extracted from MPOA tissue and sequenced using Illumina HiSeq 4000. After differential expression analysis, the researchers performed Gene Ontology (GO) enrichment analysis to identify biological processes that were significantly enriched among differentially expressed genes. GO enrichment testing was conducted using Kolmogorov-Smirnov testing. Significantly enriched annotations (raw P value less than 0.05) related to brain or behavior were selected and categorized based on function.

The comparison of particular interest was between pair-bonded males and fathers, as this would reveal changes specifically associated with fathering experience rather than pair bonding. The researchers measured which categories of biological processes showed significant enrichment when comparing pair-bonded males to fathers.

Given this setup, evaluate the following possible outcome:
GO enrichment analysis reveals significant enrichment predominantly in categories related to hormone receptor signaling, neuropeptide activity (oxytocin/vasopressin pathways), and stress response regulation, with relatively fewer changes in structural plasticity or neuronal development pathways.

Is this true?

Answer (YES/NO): NO